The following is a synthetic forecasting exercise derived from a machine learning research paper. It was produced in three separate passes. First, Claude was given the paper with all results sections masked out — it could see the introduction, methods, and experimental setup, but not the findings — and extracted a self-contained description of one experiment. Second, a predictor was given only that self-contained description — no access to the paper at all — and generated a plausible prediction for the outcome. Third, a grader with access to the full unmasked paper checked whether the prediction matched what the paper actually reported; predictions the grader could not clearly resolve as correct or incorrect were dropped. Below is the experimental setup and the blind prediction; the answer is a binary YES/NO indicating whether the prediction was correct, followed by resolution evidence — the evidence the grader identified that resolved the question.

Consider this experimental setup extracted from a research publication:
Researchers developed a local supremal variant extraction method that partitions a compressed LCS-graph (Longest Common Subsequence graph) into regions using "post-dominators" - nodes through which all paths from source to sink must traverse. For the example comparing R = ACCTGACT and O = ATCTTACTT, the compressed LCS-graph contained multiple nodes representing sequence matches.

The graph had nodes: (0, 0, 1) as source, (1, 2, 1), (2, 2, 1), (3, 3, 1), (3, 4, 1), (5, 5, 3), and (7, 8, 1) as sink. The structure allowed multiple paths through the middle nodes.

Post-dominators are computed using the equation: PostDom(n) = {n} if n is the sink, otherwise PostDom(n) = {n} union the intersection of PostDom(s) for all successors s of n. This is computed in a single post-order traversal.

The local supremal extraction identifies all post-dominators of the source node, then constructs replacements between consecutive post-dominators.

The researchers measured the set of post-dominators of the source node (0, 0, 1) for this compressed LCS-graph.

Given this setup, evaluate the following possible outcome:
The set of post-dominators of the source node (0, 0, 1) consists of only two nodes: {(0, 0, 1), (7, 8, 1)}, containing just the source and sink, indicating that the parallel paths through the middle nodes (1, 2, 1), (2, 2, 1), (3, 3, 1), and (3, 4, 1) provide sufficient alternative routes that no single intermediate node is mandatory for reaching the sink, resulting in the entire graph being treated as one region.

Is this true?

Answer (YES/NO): NO